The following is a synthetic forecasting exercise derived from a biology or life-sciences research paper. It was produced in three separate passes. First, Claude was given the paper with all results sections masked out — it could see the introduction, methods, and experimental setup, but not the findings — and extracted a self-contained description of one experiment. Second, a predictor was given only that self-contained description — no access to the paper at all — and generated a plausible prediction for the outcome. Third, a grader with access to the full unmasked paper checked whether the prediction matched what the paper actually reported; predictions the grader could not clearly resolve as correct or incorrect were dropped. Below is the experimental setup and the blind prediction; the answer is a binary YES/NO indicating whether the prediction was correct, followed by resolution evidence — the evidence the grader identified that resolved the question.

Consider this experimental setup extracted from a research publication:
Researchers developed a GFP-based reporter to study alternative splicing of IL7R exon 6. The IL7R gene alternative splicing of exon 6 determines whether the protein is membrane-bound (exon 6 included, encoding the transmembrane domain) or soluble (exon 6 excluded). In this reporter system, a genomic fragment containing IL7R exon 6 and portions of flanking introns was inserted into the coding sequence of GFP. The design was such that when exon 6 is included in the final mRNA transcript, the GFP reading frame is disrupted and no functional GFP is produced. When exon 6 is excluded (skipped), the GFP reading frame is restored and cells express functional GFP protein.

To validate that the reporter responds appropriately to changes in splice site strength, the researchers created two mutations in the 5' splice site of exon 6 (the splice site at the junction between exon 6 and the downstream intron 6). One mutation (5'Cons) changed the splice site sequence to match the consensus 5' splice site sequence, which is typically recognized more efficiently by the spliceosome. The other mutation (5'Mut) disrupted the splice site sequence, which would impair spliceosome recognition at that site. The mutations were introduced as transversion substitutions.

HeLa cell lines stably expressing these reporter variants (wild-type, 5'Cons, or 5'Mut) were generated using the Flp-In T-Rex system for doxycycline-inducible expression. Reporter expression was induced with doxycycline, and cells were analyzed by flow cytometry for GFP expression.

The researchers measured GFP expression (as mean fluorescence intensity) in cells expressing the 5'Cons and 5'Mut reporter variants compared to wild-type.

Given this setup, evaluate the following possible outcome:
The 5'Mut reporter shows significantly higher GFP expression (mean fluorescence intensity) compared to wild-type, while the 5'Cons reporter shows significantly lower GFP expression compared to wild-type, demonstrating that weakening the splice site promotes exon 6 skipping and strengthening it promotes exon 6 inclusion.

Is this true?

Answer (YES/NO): YES